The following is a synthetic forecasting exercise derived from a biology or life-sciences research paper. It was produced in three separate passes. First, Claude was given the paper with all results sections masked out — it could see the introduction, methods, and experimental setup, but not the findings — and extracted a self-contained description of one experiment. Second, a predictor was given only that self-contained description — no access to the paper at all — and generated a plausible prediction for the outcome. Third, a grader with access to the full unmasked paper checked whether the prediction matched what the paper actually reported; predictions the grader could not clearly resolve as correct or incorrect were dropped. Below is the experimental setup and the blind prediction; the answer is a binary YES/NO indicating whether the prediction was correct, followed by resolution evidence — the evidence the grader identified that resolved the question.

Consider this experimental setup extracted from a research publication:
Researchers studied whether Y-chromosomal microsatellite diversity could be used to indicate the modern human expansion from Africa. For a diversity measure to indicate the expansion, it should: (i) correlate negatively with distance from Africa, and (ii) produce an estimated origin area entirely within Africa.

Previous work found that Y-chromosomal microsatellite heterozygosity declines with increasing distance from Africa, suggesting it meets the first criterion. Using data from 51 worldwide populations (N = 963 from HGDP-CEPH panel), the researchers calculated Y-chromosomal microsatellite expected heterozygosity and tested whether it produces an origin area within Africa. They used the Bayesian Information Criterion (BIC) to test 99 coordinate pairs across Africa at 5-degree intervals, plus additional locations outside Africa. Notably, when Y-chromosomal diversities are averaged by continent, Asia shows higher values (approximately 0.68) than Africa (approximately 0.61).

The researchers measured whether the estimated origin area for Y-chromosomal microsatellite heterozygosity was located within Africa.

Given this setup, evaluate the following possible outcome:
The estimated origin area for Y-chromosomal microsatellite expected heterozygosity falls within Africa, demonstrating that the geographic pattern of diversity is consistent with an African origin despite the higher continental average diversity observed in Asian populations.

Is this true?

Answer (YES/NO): NO